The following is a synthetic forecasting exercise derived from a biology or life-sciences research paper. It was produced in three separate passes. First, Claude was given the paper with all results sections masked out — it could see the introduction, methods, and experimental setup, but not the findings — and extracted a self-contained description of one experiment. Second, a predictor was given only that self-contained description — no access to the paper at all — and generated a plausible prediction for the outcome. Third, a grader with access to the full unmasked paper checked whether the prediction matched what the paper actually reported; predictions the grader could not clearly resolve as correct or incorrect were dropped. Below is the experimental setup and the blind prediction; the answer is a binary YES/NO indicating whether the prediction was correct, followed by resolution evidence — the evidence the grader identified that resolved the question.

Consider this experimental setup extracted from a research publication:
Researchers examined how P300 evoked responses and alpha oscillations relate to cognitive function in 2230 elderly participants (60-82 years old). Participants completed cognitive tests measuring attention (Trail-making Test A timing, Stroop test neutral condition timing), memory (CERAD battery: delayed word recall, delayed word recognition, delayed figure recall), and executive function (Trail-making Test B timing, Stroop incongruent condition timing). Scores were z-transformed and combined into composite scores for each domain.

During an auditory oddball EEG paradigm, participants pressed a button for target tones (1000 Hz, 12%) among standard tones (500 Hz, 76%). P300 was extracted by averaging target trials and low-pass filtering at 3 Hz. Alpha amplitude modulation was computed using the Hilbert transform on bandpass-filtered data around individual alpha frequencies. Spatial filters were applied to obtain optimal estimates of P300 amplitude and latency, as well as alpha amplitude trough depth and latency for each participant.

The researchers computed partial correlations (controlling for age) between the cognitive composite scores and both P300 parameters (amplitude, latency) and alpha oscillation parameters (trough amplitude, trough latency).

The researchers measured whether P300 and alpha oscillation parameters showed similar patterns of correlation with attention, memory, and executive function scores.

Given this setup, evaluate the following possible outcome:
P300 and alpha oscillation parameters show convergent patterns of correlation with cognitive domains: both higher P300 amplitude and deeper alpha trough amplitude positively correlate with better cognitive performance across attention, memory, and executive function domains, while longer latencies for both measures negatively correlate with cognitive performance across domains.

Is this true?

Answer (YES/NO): NO